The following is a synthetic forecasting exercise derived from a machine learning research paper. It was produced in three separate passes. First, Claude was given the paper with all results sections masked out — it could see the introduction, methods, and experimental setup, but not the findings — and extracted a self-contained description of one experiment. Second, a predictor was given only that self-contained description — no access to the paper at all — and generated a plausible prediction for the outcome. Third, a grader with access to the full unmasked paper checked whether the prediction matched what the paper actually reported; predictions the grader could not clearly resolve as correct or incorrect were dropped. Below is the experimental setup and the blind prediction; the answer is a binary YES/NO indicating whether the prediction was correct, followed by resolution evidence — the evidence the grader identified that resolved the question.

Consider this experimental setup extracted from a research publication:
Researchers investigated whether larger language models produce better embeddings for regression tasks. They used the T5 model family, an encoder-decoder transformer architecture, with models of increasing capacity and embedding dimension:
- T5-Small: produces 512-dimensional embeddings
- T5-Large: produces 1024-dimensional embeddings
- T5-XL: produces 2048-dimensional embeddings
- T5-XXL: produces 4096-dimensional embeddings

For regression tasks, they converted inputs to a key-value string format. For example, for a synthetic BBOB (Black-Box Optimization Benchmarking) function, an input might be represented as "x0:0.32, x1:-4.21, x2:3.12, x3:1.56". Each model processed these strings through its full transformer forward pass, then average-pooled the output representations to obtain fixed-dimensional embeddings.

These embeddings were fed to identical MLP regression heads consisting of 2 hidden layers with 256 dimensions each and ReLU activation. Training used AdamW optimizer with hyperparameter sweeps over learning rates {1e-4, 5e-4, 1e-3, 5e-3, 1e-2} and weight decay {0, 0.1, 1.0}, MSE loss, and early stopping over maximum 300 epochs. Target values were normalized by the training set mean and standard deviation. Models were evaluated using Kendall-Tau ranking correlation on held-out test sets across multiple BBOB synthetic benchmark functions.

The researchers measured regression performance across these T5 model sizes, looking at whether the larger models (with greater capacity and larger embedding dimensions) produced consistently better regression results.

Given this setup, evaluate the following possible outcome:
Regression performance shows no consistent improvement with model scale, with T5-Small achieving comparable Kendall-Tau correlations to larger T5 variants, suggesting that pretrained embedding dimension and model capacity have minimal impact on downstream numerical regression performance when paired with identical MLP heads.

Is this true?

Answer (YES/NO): NO